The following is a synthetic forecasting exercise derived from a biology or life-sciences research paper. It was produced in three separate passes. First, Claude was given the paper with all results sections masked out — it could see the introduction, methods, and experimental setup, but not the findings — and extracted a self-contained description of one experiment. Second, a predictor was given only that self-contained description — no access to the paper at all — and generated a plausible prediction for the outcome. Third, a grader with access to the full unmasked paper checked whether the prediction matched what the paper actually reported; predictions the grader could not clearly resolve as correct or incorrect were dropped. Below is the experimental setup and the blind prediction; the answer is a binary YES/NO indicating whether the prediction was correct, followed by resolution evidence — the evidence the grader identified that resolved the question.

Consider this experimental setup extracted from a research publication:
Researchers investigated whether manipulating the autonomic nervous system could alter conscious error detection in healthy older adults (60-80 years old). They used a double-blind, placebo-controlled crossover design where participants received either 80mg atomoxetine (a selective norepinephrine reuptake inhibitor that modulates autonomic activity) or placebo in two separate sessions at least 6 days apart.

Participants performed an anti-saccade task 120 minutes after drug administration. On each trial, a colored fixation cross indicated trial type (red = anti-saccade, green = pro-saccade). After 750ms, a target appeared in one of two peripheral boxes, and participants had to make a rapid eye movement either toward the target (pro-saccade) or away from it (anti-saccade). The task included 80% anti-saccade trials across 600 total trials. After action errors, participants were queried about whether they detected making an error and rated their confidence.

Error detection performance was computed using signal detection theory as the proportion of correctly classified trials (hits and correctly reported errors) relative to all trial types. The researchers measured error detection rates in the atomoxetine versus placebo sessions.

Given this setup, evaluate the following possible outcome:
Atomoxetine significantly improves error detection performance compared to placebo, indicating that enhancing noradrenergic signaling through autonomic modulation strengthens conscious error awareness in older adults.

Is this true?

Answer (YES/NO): NO